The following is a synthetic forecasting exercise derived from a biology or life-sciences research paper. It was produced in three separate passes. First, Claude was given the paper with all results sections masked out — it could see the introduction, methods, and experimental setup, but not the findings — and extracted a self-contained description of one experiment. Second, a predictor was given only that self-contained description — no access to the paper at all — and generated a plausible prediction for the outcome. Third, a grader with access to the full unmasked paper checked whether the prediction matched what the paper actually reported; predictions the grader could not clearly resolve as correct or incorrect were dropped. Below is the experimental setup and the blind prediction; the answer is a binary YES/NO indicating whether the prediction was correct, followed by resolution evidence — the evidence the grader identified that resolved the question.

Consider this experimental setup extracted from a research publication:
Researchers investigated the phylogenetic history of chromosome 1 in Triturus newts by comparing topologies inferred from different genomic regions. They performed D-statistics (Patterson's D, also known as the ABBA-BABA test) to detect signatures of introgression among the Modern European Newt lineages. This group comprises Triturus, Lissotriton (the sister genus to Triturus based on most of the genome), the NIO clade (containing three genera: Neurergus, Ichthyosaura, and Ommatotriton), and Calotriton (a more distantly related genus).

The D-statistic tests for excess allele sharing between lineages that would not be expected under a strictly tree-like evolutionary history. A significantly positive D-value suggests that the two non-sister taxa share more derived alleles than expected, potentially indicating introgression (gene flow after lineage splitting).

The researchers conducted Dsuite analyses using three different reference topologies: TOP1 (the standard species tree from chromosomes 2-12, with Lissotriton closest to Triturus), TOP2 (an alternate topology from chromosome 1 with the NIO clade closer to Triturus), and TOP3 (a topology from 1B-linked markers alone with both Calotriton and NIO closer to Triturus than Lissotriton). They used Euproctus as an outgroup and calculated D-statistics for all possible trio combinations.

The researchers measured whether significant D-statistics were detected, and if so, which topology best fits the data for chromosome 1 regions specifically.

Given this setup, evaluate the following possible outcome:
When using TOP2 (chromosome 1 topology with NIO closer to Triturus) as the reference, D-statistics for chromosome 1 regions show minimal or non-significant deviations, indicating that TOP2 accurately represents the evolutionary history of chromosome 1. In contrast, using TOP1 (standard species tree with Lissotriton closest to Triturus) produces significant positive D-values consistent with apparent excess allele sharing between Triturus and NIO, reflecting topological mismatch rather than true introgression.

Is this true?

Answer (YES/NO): NO